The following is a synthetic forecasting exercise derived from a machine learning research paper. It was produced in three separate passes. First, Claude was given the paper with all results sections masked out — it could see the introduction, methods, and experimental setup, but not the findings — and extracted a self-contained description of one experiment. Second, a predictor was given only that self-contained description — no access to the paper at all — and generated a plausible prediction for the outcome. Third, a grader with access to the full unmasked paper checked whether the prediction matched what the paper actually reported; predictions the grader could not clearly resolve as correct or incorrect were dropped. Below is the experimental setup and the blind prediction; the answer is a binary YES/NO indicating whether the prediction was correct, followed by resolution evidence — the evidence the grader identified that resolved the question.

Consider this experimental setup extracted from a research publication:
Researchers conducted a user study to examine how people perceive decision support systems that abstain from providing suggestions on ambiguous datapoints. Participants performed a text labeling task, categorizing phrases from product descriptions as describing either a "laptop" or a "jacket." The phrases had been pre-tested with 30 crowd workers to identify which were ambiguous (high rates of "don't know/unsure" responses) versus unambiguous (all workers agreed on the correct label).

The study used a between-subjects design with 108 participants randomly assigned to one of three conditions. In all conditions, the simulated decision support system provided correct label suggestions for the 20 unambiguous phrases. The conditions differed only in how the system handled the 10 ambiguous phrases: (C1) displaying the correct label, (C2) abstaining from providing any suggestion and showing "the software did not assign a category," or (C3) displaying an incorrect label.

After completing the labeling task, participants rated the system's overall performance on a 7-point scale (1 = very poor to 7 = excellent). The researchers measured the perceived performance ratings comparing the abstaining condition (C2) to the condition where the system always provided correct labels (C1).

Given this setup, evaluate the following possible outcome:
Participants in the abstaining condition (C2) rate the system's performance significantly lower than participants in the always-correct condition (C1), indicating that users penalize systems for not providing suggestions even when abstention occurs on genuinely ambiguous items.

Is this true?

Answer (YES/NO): NO